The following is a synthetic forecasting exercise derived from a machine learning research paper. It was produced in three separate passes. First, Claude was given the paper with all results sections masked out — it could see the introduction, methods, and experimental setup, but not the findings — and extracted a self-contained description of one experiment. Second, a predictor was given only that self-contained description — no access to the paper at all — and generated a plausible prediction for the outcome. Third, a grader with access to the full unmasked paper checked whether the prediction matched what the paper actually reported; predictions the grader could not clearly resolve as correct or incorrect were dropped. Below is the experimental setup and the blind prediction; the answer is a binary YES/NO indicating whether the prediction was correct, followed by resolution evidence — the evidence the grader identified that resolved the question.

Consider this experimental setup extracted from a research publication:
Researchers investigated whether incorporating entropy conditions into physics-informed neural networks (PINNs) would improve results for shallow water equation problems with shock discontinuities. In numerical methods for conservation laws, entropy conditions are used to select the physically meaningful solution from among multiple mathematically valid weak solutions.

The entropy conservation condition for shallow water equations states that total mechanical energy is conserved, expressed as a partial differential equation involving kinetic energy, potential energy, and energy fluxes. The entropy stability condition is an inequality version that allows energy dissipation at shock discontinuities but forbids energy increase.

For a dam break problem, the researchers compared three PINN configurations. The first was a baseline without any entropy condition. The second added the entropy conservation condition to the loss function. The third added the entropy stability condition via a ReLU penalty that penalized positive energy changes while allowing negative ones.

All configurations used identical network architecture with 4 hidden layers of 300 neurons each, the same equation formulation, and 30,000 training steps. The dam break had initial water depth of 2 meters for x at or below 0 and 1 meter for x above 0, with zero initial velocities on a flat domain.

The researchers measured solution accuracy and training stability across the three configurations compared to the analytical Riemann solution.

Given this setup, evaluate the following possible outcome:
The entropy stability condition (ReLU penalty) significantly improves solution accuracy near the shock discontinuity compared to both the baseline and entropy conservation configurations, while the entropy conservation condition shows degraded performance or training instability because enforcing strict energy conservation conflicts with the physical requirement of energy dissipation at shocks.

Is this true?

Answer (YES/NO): NO